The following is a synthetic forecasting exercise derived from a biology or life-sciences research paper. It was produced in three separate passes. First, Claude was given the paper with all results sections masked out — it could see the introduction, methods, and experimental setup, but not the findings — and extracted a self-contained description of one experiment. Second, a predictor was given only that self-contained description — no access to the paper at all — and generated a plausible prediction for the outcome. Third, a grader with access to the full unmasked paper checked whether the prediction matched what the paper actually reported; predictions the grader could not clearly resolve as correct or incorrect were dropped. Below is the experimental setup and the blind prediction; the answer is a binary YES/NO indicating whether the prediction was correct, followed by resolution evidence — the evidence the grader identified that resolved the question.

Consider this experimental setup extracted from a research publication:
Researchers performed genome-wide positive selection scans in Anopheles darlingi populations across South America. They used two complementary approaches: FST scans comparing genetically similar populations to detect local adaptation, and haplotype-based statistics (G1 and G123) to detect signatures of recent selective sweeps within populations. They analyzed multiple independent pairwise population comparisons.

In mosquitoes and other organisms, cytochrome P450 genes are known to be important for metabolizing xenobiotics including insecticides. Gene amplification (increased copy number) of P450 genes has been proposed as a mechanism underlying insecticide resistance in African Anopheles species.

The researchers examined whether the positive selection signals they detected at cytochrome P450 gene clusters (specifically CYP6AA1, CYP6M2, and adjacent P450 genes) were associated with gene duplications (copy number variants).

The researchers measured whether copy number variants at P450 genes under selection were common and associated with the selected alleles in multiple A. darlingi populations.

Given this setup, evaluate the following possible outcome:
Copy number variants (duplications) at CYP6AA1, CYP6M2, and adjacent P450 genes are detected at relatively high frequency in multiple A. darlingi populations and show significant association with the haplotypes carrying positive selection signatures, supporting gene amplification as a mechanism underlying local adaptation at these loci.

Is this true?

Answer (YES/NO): NO